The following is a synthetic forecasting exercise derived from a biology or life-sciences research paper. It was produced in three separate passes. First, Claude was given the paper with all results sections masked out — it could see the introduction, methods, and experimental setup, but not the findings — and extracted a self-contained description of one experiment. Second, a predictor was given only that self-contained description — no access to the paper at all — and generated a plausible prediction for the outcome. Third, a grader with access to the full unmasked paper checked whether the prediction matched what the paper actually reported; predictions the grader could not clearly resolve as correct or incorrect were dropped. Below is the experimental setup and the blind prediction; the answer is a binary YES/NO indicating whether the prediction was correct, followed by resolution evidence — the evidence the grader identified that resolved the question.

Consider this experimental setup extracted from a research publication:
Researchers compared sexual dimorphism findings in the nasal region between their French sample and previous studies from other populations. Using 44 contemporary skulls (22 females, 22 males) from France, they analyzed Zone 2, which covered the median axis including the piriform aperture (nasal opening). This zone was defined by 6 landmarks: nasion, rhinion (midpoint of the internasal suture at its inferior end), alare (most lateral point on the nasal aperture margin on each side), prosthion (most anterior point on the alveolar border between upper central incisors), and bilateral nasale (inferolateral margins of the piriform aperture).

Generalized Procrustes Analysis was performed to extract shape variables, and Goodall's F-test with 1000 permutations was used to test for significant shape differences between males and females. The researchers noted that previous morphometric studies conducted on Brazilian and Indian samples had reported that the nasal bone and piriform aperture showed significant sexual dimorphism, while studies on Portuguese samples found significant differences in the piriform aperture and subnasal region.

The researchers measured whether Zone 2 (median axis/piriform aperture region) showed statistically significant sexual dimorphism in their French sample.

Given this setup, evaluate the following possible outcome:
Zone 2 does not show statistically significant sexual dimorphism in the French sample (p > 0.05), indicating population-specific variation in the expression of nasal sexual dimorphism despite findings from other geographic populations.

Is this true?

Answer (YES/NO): YES